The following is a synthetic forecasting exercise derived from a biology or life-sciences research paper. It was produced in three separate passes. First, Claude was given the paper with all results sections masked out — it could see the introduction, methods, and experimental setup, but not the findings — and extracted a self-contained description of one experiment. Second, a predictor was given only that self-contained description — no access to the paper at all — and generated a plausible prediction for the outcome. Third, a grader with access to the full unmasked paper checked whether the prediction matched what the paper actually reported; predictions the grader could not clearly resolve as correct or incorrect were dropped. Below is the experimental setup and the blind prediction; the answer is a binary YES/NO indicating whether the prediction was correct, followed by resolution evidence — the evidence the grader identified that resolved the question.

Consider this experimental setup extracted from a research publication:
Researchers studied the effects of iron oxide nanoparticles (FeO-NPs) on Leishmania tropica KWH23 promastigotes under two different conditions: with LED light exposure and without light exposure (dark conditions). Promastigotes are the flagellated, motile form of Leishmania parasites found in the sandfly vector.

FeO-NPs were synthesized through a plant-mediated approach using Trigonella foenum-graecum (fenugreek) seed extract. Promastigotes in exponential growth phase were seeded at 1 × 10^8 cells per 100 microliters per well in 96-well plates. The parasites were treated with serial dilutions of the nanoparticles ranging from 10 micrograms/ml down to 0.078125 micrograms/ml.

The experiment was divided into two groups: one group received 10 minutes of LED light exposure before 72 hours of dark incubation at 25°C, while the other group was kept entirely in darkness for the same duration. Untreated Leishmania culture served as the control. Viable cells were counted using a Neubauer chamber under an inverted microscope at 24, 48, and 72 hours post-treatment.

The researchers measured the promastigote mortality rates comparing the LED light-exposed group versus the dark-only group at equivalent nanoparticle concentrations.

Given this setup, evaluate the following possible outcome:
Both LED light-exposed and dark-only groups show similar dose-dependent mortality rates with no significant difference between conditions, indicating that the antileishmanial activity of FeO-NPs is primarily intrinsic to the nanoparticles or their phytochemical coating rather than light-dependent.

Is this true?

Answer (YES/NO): NO